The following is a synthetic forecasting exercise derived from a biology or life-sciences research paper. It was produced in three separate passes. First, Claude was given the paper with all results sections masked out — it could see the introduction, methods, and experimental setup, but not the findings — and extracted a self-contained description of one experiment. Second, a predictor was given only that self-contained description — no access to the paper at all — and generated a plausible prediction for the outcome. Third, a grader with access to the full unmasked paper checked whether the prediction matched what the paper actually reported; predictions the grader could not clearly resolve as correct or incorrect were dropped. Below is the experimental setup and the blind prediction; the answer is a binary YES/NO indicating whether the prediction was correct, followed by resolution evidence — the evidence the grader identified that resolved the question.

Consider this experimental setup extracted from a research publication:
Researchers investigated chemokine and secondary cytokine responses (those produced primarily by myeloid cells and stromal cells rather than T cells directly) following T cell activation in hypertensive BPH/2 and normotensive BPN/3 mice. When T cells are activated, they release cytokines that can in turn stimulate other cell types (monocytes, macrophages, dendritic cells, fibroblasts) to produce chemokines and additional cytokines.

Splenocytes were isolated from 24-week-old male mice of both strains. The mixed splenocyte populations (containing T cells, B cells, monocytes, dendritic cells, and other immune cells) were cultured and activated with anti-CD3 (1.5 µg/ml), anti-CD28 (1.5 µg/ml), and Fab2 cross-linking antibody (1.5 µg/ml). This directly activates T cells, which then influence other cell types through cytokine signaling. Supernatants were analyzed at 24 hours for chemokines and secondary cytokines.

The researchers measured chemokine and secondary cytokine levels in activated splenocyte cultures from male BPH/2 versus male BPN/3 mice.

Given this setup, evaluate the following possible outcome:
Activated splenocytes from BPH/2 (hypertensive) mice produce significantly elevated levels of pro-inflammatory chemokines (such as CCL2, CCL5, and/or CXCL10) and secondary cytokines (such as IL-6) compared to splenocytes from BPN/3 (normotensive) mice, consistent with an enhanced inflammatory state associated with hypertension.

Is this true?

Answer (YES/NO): NO